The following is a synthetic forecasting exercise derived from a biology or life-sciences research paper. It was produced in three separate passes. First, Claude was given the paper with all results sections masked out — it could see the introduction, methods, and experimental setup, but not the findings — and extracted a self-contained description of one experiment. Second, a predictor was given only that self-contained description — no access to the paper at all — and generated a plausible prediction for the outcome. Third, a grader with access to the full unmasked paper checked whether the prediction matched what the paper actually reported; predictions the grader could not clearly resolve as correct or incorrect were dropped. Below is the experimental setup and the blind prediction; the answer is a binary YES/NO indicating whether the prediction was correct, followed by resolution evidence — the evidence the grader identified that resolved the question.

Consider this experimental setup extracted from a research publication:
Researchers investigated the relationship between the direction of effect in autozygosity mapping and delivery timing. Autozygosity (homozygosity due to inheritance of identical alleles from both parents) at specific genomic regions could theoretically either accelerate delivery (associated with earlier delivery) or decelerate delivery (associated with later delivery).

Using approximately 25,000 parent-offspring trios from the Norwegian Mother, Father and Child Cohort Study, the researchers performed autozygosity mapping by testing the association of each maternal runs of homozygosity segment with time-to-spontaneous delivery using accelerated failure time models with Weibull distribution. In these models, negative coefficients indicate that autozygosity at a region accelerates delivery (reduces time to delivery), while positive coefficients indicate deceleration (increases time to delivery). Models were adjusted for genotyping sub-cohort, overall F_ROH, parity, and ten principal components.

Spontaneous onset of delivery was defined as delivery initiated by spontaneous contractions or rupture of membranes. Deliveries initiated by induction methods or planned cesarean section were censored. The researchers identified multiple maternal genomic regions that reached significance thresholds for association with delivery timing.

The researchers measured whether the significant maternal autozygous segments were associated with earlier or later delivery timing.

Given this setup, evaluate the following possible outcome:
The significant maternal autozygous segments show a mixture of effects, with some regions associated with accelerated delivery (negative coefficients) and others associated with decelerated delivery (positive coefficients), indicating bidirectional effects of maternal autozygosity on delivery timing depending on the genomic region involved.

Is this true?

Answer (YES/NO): NO